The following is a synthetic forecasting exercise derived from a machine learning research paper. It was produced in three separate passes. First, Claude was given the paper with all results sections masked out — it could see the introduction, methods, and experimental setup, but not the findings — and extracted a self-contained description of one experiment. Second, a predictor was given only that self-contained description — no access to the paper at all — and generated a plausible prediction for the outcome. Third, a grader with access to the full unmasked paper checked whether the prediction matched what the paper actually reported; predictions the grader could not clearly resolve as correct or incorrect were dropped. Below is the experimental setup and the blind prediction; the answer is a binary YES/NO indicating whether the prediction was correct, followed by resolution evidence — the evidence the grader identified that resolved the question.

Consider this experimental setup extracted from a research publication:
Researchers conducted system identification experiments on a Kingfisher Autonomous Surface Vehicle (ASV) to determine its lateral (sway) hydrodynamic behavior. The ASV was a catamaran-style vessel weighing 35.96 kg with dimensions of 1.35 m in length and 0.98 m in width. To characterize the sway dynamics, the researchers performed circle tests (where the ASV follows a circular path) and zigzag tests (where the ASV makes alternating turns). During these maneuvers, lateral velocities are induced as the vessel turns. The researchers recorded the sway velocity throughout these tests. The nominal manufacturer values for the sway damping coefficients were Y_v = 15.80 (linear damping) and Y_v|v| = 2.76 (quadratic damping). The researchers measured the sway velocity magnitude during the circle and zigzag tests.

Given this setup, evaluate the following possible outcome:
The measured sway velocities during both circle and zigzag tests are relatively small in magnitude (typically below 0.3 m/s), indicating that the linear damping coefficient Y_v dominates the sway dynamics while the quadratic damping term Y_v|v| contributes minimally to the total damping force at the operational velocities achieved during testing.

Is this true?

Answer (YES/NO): NO